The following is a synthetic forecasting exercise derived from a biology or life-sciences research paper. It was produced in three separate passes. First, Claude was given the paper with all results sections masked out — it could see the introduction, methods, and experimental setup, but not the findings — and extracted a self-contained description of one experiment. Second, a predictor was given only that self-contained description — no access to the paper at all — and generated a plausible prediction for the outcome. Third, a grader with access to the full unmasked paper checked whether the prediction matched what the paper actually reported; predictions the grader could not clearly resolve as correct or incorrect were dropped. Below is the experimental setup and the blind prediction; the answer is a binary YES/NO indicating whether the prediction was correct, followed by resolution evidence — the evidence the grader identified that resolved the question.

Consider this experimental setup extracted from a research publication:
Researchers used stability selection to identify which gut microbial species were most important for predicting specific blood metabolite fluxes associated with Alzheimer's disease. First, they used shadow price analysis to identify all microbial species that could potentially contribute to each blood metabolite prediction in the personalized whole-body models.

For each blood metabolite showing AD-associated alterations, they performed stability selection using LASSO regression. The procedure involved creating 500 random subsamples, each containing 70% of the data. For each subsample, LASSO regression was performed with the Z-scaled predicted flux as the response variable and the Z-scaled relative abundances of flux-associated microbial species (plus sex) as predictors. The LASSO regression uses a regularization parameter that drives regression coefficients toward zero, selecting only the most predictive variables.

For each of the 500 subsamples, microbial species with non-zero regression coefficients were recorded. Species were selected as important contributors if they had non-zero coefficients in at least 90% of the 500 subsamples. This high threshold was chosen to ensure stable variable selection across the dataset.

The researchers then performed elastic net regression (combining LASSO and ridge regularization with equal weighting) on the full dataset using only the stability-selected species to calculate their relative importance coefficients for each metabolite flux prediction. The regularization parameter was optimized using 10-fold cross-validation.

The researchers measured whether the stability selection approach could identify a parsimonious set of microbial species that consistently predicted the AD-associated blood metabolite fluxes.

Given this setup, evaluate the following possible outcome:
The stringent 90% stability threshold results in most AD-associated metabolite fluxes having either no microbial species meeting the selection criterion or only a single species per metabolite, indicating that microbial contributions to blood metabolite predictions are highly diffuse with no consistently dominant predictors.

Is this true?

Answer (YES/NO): NO